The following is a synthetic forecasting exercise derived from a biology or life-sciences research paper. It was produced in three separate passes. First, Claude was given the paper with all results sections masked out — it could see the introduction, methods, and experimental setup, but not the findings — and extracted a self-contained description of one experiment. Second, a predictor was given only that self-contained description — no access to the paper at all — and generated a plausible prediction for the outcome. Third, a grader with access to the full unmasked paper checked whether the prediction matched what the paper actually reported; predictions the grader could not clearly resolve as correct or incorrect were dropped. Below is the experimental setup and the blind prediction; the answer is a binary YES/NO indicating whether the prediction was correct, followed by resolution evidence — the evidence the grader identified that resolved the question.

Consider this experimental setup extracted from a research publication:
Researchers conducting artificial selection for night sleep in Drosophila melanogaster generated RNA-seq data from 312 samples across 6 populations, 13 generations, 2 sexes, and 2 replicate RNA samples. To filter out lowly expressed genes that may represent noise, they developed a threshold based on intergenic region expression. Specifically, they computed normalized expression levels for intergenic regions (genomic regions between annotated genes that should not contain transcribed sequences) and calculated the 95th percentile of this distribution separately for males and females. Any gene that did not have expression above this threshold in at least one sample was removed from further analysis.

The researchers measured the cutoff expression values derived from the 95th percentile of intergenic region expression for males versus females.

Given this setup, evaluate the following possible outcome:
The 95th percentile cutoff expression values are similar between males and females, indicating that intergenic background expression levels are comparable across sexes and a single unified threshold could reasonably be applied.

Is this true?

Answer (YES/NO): NO